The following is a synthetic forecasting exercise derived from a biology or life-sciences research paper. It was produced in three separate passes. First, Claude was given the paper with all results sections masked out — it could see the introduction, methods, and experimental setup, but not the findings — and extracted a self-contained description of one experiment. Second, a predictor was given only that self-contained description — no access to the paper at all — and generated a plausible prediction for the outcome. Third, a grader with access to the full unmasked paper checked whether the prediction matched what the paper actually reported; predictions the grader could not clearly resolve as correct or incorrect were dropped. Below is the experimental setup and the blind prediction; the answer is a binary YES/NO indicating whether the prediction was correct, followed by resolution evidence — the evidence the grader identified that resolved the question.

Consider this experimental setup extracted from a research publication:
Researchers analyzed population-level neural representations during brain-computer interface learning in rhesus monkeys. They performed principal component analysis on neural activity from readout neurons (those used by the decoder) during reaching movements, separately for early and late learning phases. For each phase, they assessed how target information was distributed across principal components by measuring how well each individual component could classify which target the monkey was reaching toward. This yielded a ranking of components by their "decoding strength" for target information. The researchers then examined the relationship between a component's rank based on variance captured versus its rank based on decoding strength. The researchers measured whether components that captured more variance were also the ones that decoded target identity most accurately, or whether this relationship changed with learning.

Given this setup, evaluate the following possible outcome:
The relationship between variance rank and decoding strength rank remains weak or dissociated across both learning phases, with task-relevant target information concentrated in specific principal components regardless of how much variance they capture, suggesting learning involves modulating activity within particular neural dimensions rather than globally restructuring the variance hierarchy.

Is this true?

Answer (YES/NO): NO